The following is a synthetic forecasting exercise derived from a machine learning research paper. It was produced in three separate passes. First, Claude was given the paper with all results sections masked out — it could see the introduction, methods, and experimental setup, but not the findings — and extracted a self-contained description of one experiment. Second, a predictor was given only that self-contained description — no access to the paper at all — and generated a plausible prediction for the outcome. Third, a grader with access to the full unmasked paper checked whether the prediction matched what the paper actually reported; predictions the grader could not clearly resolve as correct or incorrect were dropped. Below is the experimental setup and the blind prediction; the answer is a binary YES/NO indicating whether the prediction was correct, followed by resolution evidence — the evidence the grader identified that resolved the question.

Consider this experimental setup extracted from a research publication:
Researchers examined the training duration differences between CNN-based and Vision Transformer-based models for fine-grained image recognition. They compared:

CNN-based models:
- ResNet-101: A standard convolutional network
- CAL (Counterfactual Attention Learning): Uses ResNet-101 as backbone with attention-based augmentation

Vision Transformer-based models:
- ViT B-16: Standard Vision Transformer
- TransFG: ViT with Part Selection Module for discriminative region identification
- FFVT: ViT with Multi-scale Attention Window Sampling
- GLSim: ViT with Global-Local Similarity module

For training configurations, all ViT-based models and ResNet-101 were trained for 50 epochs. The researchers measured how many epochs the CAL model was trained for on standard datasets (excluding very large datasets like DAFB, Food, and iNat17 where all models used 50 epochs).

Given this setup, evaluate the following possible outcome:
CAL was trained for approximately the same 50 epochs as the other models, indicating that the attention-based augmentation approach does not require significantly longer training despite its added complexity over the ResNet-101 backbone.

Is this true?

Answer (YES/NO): NO